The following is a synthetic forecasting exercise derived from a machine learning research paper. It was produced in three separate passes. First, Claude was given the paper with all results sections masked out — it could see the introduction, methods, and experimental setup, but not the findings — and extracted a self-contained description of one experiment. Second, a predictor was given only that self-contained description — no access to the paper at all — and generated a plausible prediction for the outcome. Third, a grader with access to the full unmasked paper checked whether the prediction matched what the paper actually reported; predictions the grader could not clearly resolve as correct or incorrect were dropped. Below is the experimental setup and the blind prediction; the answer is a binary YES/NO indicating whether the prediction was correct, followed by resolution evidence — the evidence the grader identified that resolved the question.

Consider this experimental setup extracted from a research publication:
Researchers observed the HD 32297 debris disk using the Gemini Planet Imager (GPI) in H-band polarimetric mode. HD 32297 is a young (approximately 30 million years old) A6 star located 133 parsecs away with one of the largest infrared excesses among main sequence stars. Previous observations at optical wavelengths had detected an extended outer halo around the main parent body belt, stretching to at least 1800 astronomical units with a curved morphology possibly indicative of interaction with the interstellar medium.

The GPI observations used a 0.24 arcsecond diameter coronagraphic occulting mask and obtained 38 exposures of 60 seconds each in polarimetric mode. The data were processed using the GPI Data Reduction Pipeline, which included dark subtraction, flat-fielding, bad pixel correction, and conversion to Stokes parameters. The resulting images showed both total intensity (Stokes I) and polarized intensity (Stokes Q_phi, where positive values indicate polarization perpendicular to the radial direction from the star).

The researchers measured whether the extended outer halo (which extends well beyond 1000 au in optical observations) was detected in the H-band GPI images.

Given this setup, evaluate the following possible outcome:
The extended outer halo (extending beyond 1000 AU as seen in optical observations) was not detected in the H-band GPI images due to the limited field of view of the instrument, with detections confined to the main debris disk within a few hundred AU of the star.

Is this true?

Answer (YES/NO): NO